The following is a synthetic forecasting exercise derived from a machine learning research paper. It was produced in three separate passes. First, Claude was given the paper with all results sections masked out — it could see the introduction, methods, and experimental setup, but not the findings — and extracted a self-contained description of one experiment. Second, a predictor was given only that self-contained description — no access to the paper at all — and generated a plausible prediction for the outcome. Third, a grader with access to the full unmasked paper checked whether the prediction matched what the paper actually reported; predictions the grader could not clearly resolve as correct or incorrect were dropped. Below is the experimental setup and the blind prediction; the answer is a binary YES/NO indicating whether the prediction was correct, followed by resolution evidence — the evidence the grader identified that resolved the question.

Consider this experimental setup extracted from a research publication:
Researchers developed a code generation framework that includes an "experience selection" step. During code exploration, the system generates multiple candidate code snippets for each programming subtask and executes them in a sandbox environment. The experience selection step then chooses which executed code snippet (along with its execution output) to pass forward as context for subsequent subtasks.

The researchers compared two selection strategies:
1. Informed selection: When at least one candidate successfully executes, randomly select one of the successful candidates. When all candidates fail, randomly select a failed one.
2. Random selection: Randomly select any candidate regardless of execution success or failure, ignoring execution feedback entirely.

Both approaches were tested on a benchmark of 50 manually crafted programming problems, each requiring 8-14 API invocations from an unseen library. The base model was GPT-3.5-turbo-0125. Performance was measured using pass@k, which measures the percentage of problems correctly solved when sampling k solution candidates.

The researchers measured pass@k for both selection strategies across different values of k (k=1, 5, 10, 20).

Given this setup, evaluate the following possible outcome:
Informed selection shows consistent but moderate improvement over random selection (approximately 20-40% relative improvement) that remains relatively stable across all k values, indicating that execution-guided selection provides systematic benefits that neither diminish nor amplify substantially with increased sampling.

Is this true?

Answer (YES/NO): NO